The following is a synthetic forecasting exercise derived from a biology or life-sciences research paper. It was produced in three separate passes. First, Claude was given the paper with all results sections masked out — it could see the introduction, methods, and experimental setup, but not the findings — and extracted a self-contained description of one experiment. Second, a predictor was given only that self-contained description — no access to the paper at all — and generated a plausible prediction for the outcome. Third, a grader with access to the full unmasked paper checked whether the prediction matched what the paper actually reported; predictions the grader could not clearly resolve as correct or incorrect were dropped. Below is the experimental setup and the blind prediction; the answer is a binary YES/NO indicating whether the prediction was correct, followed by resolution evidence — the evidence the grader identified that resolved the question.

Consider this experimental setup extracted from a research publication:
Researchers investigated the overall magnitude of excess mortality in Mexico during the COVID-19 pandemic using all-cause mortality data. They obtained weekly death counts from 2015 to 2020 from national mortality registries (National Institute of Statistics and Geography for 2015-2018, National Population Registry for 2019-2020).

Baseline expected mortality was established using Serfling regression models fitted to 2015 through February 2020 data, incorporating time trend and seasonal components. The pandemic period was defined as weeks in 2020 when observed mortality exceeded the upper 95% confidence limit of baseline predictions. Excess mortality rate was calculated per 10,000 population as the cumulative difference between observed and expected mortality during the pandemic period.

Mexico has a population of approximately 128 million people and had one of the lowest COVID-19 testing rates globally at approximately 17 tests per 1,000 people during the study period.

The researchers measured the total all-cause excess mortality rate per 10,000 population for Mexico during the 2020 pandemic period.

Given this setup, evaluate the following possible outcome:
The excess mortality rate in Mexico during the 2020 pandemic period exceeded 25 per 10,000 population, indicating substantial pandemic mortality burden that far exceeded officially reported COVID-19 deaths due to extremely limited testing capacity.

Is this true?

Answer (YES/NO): YES